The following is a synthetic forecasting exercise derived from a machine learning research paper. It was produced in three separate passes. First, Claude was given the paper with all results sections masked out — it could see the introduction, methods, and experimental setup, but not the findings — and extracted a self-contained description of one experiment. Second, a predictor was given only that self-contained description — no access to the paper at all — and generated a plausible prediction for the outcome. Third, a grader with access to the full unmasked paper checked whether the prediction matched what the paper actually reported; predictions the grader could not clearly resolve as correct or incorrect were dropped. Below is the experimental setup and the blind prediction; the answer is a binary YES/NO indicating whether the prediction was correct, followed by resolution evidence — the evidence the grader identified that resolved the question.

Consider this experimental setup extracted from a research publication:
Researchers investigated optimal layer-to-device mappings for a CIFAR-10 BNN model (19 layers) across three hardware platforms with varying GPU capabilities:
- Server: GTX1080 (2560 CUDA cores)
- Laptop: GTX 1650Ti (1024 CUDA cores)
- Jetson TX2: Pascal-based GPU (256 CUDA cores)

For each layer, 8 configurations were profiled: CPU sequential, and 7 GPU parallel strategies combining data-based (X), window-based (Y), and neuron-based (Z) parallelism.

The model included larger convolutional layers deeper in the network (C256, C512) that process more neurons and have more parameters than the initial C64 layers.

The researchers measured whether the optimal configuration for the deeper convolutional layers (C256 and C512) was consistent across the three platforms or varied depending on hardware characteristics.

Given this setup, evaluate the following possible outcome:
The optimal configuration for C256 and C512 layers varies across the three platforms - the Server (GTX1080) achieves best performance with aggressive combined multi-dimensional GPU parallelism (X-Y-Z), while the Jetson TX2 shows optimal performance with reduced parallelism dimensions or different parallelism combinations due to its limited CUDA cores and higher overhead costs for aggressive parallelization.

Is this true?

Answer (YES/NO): NO